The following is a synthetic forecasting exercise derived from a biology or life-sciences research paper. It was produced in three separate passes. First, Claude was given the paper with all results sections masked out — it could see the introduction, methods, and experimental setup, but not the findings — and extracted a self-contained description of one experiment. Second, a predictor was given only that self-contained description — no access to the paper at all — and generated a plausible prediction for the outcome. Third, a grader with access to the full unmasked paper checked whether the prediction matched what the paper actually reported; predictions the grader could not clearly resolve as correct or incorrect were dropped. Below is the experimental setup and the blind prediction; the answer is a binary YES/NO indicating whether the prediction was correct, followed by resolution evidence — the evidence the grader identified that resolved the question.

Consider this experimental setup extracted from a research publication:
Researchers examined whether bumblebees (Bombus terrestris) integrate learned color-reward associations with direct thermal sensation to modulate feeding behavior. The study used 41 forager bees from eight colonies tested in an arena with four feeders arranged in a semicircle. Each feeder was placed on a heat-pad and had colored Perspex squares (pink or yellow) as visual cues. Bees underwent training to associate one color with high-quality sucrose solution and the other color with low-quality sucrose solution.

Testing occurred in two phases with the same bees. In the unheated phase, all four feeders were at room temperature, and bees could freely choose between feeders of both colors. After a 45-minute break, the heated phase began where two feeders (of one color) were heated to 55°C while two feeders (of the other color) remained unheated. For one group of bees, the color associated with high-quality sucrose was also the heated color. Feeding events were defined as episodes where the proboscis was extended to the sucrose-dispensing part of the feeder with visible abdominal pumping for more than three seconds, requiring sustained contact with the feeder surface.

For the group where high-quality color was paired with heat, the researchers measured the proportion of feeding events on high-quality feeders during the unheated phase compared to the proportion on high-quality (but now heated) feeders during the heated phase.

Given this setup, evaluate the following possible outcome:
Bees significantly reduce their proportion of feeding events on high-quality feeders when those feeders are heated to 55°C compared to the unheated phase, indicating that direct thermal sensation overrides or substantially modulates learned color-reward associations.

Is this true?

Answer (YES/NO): YES